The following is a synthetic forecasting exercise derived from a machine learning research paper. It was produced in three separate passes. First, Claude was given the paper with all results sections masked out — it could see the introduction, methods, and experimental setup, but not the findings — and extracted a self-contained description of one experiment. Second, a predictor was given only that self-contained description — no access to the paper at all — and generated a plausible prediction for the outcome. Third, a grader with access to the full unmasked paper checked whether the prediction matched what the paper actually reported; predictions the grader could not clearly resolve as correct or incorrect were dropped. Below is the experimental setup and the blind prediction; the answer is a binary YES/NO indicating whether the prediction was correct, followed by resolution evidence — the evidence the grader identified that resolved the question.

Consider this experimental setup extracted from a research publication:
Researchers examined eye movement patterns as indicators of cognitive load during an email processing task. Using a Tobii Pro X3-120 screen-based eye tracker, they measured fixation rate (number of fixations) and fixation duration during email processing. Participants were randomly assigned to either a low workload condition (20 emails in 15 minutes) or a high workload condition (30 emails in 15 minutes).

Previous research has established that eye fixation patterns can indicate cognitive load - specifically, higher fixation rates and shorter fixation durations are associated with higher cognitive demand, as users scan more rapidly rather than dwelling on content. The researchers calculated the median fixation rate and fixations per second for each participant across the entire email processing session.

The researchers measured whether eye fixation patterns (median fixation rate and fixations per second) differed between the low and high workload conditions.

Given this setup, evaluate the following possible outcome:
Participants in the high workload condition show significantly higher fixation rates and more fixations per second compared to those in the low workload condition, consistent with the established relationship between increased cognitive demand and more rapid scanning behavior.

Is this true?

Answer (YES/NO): NO